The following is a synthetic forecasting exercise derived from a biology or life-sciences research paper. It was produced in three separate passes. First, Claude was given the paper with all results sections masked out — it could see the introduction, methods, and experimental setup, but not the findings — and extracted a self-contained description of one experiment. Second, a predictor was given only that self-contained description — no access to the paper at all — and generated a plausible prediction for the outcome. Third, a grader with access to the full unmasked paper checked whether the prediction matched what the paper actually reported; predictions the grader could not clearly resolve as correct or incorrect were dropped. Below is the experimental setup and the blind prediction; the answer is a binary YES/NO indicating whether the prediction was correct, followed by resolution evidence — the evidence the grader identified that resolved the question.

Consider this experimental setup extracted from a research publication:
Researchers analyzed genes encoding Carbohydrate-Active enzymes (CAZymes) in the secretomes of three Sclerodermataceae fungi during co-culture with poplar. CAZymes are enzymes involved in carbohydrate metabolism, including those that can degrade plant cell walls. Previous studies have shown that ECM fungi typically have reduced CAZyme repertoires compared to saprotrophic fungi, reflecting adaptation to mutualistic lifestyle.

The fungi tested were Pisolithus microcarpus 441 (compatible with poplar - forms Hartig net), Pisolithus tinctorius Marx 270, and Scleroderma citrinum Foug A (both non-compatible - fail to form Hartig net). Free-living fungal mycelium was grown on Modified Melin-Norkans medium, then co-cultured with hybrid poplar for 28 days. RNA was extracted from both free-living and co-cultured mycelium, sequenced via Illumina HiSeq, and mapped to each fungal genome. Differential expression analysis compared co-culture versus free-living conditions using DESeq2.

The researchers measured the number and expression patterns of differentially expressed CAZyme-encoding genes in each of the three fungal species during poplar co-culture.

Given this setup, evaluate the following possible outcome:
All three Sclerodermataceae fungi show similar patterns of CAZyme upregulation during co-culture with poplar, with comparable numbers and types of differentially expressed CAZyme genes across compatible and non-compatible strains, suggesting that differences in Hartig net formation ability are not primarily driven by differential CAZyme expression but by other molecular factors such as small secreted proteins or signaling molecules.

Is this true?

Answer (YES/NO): NO